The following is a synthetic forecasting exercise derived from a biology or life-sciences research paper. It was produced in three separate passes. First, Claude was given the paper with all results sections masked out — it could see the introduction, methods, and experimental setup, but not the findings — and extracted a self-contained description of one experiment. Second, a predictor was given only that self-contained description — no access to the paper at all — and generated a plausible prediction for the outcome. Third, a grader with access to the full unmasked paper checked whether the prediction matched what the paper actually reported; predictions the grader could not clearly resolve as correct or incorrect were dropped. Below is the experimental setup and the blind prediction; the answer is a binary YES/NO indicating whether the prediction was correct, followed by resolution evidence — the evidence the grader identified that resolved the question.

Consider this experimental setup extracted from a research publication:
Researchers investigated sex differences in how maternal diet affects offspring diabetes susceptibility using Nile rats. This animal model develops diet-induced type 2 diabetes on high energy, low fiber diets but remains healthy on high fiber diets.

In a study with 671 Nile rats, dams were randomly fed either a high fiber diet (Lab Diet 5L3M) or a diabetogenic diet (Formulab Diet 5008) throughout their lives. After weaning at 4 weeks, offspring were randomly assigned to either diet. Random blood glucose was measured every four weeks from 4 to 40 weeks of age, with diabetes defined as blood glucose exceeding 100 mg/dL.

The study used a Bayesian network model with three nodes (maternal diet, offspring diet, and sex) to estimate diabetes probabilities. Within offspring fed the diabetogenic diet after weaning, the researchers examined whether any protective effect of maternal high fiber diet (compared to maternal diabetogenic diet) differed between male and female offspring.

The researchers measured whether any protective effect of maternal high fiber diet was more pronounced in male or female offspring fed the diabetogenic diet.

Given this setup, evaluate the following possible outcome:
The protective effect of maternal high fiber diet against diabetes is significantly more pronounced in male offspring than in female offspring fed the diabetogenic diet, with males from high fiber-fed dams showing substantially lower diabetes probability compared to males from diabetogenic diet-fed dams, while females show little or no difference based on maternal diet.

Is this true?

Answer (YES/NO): NO